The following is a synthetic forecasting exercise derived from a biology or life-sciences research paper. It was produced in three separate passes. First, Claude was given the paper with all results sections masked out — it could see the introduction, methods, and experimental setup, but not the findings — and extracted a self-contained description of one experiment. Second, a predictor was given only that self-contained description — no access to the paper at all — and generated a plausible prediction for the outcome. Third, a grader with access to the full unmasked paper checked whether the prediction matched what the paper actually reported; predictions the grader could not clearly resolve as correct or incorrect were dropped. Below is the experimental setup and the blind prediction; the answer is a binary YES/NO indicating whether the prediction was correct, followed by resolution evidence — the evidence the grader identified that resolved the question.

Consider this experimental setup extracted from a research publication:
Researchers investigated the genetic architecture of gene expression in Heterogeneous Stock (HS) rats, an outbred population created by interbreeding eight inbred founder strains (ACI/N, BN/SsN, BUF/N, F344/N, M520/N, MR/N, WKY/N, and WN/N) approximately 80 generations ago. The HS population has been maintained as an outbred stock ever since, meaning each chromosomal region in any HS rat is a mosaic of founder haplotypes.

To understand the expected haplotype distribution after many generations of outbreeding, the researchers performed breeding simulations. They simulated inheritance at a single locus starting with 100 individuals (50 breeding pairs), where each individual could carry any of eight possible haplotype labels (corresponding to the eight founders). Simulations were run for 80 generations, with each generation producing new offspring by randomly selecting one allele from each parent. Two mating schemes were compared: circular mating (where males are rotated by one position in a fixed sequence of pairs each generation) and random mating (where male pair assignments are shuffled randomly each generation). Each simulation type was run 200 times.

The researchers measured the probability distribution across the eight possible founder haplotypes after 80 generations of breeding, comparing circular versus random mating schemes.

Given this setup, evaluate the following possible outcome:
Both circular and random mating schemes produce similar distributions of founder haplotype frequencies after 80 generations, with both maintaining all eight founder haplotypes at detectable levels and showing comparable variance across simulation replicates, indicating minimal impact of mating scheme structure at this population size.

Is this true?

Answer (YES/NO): NO